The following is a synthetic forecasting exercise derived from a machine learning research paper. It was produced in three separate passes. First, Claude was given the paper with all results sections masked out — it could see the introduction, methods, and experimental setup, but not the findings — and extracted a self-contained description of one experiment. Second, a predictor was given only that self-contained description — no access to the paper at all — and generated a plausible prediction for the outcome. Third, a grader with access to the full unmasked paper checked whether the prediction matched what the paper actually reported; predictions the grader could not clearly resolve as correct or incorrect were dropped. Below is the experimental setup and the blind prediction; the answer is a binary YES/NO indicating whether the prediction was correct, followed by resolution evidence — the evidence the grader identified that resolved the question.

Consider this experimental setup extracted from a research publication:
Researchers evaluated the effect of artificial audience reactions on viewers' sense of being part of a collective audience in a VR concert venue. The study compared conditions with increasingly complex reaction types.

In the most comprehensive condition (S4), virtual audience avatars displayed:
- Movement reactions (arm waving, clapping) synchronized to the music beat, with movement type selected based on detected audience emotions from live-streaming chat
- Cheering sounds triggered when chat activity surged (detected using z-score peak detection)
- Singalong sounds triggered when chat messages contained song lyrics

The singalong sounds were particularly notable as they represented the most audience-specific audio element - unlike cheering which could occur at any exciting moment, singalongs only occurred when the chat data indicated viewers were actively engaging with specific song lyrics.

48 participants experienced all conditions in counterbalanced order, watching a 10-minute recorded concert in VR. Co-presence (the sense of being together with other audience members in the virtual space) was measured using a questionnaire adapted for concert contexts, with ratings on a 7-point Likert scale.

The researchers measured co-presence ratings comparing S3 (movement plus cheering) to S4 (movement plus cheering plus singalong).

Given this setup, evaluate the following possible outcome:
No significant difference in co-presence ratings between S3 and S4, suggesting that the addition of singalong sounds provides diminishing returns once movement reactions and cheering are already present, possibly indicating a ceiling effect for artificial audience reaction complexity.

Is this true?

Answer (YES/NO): YES